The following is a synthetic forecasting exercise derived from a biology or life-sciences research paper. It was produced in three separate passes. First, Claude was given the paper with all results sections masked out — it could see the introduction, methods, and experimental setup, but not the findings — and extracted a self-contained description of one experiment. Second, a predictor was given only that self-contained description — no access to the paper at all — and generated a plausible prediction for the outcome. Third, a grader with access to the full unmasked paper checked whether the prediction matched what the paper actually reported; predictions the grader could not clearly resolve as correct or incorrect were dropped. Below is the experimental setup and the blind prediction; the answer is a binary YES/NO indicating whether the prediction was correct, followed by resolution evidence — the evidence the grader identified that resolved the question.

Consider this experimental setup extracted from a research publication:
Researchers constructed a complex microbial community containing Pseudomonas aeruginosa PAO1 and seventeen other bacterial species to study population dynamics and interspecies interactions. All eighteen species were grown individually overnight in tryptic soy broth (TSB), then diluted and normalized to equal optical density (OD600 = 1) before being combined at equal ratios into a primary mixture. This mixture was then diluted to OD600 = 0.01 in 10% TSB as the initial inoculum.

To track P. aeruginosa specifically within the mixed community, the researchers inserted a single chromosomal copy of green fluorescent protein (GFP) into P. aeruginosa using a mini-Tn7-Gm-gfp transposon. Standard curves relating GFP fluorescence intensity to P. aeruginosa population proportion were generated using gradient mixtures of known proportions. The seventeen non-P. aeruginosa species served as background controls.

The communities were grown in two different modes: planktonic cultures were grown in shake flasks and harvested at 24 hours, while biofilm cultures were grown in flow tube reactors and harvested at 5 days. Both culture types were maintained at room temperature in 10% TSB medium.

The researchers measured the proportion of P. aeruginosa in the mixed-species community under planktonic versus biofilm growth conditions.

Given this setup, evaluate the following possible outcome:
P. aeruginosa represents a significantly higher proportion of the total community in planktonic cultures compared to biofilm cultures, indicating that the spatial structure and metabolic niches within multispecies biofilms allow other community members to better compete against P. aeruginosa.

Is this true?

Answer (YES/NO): NO